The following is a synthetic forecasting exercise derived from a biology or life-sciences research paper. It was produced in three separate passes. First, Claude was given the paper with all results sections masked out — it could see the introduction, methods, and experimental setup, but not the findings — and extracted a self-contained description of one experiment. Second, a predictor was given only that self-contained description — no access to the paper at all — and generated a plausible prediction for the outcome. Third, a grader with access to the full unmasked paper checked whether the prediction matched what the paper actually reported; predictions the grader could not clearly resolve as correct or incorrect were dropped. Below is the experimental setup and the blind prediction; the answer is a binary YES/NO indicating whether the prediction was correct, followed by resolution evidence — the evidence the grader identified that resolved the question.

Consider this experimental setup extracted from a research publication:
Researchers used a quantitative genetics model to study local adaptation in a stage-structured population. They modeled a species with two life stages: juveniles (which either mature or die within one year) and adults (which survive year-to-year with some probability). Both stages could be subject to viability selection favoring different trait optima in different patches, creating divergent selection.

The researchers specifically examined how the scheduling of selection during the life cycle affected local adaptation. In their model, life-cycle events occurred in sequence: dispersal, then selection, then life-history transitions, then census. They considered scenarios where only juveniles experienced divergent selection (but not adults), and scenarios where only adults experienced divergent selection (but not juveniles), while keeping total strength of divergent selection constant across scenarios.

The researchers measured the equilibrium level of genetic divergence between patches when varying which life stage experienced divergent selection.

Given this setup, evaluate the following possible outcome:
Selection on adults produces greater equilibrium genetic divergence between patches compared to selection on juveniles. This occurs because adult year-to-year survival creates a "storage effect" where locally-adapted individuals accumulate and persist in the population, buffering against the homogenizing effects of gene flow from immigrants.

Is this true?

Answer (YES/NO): NO